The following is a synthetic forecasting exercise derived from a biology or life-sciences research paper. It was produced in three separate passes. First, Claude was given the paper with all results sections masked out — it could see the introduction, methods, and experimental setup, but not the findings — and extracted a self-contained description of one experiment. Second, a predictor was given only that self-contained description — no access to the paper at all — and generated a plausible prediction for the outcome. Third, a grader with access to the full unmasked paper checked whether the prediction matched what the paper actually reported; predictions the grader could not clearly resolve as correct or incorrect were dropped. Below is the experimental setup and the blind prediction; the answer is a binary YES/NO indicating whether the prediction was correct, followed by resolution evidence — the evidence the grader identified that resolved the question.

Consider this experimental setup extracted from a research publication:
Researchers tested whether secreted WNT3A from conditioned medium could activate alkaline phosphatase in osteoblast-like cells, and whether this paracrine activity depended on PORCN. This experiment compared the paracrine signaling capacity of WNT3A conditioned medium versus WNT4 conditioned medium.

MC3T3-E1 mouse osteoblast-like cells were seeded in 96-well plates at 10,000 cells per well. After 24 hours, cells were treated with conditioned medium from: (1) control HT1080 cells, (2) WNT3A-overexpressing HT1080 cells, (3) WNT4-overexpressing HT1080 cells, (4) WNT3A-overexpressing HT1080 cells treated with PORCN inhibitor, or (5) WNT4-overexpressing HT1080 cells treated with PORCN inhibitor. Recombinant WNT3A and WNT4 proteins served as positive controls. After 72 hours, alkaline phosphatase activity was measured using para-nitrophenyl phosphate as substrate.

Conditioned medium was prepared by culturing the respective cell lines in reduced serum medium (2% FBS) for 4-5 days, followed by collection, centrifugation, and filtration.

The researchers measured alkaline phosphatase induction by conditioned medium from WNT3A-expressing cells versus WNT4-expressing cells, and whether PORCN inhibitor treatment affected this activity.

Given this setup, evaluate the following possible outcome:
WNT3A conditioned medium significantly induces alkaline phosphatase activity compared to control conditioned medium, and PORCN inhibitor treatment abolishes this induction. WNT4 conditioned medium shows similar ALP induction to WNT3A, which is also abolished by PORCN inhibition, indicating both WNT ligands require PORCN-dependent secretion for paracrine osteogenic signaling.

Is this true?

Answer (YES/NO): NO